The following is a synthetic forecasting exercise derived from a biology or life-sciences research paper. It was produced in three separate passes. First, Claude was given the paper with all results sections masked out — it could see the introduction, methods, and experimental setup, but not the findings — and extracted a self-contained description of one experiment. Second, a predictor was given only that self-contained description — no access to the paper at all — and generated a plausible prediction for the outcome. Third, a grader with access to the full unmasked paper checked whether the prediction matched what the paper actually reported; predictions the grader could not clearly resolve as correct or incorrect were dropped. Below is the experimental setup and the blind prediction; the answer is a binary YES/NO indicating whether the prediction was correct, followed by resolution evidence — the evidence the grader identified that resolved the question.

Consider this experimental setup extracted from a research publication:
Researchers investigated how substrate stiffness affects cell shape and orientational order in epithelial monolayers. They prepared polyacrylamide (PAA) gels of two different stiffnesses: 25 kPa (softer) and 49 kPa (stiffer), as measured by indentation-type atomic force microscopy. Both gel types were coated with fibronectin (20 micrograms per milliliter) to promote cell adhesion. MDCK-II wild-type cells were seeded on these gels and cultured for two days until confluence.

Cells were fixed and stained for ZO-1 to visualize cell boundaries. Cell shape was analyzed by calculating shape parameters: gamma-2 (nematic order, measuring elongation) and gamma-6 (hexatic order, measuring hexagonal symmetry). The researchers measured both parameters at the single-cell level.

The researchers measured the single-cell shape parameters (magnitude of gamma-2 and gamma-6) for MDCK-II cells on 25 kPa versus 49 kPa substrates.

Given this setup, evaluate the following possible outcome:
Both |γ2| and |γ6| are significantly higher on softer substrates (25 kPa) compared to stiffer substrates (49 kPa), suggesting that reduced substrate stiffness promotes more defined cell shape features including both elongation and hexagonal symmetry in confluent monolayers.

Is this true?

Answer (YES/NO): NO